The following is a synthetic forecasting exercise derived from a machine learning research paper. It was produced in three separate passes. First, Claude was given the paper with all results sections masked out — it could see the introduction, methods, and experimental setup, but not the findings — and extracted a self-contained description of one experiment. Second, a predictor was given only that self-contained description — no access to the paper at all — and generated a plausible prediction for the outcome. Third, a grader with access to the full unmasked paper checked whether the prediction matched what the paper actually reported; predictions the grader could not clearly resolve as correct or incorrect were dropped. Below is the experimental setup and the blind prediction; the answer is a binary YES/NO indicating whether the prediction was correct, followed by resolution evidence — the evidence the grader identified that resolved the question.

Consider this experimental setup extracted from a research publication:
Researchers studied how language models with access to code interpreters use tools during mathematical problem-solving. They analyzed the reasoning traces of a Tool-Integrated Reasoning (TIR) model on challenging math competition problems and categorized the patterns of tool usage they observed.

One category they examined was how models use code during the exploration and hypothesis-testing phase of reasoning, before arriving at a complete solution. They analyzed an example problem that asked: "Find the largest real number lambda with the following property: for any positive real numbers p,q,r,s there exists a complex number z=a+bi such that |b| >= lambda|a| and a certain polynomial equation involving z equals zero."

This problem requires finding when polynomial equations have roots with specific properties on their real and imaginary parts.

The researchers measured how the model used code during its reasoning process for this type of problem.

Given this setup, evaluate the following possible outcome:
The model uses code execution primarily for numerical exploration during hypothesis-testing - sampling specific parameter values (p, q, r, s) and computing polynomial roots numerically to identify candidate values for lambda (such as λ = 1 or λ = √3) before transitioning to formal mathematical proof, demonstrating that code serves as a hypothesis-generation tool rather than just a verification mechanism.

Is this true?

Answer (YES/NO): NO